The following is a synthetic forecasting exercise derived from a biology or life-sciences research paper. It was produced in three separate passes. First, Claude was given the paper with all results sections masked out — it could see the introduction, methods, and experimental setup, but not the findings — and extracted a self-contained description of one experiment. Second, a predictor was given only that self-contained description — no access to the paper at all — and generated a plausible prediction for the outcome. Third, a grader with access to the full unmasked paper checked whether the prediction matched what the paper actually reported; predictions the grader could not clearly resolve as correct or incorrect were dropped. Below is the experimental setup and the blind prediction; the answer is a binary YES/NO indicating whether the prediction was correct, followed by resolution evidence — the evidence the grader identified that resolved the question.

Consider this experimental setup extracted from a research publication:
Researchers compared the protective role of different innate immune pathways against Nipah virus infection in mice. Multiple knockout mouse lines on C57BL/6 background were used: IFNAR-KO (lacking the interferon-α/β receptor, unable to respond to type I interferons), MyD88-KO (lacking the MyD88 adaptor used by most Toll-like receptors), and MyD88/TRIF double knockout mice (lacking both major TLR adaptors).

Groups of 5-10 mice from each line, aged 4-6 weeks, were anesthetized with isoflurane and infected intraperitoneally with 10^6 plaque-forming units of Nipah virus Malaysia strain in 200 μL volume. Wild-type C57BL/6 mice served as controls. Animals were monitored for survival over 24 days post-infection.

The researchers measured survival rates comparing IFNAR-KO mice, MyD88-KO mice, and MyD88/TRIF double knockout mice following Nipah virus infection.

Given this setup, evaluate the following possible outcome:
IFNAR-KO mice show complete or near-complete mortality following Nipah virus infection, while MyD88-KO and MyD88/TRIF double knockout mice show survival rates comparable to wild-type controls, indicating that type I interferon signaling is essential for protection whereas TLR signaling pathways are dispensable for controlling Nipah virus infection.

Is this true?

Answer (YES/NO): YES